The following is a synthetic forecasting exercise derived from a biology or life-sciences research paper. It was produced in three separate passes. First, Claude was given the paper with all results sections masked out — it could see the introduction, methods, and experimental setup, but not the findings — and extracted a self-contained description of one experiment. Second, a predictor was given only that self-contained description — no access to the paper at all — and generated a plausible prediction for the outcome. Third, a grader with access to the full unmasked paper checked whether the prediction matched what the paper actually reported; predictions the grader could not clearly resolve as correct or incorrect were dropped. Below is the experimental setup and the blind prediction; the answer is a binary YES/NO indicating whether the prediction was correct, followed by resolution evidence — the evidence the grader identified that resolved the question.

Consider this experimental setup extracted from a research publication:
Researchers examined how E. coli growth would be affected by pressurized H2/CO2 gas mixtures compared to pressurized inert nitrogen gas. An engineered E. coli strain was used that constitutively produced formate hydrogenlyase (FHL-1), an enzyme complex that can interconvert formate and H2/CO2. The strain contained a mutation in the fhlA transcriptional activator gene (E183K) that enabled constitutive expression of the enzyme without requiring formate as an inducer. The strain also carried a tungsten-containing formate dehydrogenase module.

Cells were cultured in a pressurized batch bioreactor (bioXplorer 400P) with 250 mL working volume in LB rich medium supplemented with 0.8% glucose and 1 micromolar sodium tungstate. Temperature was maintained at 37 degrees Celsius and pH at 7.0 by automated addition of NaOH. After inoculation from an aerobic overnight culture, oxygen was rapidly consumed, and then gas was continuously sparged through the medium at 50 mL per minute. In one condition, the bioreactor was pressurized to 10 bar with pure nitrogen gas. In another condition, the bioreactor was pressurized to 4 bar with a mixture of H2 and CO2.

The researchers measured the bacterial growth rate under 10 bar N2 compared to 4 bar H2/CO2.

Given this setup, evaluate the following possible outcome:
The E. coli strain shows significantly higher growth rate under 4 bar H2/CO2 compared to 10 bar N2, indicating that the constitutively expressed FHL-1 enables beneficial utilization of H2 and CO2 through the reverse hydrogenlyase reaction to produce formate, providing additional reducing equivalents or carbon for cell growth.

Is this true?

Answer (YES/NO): NO